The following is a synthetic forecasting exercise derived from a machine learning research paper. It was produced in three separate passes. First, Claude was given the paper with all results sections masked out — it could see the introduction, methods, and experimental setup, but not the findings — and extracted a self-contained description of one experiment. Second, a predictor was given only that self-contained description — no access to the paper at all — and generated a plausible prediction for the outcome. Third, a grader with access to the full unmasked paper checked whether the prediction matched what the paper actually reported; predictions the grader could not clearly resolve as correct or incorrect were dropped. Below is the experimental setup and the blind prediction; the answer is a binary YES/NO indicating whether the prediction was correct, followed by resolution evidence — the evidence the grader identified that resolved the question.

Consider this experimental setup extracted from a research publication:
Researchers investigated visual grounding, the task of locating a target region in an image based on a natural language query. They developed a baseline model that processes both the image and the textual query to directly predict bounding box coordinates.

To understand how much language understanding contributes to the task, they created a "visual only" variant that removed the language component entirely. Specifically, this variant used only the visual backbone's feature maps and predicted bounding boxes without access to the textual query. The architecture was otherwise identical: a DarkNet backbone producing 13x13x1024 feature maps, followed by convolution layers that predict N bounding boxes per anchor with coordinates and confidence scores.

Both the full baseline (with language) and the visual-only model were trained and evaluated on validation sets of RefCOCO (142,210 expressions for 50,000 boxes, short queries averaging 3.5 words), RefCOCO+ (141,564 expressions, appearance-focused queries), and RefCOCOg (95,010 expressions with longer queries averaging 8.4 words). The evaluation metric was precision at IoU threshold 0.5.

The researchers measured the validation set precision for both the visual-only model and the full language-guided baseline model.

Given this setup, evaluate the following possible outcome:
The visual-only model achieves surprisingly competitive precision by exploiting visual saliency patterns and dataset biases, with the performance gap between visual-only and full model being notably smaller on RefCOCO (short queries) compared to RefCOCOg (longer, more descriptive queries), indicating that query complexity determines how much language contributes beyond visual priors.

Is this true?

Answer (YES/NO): NO